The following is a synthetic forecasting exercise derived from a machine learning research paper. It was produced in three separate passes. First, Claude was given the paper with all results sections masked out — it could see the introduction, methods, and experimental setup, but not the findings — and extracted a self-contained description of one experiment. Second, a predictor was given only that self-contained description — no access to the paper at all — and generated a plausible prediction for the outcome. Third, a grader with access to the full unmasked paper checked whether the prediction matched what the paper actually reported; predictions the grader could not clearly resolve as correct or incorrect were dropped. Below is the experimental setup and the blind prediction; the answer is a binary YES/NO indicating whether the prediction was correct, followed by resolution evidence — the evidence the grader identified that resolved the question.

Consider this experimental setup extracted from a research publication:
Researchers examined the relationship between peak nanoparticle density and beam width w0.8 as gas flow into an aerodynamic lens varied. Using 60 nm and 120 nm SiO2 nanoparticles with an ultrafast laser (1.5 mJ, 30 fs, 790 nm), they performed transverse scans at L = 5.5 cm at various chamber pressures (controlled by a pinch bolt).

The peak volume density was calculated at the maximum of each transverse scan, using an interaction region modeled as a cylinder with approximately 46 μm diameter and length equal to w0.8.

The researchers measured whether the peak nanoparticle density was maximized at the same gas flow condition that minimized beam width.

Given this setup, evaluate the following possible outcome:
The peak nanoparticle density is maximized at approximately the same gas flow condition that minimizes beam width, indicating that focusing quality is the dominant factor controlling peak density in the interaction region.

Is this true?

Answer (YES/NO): YES